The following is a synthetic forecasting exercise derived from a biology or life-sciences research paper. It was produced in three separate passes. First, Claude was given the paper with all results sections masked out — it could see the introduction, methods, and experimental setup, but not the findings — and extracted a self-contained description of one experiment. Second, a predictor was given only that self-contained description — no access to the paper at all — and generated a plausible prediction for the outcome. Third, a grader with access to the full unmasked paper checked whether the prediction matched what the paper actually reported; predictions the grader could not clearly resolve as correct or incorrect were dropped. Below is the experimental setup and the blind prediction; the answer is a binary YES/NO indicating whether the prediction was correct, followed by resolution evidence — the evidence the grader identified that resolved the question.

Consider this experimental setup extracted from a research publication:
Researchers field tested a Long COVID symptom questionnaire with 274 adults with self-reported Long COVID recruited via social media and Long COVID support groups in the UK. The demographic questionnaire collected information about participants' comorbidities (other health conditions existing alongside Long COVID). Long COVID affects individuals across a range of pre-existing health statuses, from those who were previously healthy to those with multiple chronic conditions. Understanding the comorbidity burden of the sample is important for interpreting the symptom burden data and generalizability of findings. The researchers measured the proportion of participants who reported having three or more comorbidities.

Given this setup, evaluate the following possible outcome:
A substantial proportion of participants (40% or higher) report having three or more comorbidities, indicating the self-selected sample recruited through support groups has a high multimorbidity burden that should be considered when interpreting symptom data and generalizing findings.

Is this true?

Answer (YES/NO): YES